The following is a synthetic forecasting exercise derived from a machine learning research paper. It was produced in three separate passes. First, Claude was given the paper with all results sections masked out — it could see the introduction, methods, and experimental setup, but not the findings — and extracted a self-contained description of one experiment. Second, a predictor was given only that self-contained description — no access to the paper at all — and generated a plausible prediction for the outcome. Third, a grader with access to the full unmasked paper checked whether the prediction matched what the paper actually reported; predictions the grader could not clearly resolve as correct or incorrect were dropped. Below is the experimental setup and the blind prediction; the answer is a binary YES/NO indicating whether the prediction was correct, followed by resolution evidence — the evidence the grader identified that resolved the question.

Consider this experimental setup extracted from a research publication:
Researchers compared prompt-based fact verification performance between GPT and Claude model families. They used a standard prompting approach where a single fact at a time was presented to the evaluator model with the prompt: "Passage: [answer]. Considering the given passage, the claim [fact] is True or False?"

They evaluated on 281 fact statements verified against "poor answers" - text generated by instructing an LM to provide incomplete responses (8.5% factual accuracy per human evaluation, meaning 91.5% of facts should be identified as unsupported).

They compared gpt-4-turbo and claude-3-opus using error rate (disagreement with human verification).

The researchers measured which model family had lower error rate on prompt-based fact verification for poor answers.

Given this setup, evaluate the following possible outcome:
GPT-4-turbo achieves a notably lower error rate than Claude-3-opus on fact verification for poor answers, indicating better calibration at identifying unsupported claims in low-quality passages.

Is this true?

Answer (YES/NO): YES